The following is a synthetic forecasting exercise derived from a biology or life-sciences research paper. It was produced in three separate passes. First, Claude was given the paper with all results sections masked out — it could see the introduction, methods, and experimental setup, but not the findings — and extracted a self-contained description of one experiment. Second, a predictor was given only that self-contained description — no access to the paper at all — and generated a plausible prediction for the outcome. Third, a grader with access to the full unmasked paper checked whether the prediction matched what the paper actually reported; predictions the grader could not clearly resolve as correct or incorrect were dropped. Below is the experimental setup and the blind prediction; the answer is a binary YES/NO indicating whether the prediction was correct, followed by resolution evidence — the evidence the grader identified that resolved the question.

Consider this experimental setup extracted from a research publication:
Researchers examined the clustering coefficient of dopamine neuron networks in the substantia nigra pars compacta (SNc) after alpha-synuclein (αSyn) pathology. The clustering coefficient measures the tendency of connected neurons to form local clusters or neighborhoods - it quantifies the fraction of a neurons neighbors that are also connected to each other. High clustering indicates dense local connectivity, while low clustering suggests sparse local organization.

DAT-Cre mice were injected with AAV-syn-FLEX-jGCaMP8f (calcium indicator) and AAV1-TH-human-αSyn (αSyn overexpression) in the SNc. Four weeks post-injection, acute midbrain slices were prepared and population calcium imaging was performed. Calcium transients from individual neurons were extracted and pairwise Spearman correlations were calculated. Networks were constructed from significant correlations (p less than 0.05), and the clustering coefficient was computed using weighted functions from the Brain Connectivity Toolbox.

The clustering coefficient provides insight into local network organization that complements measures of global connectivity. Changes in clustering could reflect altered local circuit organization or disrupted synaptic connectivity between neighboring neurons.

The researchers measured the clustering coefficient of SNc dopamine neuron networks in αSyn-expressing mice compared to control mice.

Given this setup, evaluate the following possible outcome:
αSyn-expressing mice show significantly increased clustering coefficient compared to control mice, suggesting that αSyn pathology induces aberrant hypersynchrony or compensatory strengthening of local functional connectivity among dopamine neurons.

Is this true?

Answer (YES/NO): NO